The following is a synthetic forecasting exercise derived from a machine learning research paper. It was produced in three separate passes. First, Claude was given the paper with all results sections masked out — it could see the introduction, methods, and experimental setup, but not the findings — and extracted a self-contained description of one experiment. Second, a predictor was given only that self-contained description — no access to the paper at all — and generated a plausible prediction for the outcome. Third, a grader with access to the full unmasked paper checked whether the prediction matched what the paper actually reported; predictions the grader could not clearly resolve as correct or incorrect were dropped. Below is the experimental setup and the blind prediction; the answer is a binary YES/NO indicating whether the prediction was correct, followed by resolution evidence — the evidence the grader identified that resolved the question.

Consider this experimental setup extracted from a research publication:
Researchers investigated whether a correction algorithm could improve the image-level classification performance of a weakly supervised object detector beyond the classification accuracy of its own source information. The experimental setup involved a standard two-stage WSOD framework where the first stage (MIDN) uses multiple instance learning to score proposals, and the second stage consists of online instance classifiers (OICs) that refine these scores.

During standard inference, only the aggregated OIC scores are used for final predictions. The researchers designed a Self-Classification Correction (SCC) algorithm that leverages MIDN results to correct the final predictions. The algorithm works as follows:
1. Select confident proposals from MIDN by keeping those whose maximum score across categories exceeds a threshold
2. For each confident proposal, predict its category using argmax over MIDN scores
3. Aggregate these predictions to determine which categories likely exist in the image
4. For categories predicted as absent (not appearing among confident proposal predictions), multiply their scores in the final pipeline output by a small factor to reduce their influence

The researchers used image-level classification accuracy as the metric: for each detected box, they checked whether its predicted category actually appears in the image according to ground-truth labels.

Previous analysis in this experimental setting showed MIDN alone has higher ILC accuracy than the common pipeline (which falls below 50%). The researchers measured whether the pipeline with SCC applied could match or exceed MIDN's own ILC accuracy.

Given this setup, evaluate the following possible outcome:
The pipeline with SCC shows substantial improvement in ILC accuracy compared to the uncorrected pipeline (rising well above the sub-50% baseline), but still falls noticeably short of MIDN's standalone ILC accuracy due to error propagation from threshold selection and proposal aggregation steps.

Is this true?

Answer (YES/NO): NO